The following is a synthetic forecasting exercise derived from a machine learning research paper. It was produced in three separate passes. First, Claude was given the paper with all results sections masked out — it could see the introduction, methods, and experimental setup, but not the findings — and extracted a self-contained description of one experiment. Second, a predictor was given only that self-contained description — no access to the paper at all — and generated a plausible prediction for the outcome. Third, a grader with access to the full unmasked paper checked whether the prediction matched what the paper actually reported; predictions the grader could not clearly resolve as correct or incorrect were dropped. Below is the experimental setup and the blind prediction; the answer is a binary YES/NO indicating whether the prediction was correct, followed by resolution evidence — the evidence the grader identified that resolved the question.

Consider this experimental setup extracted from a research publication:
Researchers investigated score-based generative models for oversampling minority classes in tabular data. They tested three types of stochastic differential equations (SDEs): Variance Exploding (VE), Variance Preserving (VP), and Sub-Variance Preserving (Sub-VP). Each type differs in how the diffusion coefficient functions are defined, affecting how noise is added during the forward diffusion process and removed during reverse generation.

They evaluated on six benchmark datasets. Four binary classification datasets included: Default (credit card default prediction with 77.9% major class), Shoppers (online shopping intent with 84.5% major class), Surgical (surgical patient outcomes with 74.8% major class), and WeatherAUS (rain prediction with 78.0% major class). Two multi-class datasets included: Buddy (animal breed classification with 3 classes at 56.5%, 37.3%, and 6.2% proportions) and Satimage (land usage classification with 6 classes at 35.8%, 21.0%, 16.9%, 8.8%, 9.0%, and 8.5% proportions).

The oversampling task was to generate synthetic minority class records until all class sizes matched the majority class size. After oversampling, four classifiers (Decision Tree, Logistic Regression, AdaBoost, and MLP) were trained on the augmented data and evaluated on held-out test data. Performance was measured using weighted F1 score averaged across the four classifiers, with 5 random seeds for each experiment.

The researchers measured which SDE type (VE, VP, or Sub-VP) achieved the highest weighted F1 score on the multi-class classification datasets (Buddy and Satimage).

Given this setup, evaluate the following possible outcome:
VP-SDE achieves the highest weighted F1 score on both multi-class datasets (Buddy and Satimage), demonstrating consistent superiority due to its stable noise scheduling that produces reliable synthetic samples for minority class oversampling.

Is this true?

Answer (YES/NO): NO